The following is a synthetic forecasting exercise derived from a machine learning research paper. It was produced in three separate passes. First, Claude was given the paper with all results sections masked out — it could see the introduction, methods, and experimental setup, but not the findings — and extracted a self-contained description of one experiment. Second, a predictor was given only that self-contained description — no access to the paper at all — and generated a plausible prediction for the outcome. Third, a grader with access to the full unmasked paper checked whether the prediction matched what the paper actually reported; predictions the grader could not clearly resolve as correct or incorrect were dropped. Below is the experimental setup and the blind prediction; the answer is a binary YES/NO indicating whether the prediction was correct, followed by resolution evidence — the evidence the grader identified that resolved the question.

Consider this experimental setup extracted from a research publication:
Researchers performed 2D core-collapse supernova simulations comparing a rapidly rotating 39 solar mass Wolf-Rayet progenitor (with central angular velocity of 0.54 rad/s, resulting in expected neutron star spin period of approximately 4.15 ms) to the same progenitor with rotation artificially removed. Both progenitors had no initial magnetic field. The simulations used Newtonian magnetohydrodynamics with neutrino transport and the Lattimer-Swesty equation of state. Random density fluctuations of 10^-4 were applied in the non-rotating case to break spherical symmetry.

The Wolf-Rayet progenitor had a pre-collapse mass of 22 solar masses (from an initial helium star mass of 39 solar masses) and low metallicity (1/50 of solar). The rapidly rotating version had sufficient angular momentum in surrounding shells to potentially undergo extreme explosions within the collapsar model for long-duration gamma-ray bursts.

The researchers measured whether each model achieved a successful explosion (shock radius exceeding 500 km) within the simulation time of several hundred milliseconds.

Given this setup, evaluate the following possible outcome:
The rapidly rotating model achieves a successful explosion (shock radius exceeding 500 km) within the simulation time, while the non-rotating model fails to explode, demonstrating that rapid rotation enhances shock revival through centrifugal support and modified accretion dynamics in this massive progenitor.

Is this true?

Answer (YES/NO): YES